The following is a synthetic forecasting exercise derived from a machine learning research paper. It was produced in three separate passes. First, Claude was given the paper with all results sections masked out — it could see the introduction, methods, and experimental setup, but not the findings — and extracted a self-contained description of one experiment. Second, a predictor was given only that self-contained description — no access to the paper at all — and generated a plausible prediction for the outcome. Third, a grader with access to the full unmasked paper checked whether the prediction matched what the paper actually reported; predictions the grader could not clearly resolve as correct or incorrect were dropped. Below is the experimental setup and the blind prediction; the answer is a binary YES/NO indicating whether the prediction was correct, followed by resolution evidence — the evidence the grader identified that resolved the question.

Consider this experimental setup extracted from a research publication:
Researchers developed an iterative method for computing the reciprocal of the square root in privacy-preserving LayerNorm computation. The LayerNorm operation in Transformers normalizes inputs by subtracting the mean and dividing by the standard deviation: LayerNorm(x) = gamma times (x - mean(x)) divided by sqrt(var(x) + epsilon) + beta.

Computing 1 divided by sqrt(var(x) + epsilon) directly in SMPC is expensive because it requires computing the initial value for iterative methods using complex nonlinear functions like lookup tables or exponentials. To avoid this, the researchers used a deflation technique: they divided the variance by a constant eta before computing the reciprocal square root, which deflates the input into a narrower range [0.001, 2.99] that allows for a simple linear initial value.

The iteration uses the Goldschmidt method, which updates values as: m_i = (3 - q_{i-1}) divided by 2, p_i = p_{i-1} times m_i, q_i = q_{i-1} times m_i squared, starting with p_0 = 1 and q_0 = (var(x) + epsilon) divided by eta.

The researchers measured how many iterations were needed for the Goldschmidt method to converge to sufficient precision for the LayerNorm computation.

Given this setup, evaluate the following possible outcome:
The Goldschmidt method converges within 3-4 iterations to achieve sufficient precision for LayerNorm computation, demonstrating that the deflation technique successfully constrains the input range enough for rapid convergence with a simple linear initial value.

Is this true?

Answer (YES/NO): NO